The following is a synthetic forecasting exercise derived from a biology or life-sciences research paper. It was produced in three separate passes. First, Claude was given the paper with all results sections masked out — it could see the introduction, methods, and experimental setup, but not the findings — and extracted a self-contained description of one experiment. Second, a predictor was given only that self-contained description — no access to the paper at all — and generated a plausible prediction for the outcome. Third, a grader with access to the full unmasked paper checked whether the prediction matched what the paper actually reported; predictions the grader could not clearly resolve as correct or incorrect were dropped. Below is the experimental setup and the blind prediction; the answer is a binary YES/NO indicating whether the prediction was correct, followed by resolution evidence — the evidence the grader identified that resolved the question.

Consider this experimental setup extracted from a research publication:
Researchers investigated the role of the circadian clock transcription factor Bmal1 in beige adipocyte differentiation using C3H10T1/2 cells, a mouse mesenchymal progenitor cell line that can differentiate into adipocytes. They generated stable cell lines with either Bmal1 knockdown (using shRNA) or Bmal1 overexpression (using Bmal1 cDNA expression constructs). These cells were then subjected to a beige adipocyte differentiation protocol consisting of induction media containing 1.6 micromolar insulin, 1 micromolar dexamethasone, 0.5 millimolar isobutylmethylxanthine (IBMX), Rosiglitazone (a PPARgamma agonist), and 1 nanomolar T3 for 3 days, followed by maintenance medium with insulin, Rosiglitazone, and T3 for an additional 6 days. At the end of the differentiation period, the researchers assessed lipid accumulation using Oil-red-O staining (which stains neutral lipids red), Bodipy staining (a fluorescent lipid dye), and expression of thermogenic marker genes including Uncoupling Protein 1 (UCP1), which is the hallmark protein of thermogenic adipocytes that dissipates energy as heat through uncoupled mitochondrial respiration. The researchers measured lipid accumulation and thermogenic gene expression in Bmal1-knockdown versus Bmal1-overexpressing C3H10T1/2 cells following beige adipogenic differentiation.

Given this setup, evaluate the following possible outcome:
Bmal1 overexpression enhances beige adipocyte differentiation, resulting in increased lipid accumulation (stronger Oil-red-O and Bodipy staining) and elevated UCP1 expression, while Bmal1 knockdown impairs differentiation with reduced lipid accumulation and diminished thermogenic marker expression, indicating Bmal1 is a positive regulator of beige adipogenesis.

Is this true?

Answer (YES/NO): NO